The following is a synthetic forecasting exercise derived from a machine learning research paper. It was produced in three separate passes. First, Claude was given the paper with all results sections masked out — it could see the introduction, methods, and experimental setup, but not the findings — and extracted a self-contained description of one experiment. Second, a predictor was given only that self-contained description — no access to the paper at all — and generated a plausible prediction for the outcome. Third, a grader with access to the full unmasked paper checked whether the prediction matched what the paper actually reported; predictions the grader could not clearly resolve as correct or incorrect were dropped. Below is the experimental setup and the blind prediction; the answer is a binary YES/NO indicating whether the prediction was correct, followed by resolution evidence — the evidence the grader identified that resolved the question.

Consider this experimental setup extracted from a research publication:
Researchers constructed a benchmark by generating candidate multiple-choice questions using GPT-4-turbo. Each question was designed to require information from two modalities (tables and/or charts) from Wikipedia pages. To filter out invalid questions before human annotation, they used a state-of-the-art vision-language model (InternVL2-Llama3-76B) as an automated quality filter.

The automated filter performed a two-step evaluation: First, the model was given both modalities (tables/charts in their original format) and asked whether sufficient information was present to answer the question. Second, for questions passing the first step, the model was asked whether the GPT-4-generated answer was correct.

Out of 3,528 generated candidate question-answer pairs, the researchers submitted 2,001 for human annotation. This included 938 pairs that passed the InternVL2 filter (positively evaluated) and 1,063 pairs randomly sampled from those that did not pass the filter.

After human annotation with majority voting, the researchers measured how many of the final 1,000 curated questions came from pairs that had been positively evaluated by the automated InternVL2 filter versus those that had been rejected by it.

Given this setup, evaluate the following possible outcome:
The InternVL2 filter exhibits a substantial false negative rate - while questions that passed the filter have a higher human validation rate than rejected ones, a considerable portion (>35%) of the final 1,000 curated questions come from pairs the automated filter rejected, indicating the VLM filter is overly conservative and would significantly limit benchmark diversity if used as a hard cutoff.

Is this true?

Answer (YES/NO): YES